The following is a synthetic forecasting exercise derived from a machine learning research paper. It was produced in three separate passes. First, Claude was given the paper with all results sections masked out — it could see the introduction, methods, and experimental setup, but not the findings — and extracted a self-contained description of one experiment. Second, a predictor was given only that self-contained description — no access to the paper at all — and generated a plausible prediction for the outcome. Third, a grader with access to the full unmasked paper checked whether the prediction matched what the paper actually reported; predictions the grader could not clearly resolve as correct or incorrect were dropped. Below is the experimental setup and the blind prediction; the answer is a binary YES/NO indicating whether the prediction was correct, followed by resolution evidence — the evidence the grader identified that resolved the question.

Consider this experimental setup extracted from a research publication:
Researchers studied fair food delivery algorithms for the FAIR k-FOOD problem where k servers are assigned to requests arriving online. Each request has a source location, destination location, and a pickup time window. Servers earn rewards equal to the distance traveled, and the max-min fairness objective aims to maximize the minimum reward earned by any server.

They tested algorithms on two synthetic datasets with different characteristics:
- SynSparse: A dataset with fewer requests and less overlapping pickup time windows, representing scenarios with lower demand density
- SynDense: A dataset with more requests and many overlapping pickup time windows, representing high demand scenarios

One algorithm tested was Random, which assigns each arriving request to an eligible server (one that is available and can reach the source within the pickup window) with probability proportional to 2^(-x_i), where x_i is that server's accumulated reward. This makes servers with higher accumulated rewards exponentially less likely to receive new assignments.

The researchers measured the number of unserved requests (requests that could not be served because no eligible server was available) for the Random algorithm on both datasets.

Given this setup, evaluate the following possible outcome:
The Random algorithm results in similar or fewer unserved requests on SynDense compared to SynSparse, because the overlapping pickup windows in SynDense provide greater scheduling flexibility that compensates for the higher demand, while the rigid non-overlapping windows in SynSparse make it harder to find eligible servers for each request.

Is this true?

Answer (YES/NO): YES